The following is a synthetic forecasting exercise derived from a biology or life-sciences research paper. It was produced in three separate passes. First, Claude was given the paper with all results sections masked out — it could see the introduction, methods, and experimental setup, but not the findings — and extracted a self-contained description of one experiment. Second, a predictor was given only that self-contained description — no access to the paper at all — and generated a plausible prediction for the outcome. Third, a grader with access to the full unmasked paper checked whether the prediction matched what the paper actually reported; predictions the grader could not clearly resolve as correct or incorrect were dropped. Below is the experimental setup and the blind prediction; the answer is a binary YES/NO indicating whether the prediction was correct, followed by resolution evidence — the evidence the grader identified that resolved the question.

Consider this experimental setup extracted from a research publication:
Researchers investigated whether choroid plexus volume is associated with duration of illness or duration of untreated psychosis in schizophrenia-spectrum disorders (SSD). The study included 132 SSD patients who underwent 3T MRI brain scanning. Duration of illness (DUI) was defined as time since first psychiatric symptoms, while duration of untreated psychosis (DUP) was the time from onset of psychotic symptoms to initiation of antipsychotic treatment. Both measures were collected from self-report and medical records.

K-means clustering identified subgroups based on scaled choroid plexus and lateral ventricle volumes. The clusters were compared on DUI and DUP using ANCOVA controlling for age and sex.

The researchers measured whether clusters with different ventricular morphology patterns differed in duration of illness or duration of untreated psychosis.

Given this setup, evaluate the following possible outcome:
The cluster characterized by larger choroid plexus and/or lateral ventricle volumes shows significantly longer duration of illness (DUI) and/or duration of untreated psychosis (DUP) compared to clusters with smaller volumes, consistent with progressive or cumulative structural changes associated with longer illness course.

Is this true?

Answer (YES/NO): NO